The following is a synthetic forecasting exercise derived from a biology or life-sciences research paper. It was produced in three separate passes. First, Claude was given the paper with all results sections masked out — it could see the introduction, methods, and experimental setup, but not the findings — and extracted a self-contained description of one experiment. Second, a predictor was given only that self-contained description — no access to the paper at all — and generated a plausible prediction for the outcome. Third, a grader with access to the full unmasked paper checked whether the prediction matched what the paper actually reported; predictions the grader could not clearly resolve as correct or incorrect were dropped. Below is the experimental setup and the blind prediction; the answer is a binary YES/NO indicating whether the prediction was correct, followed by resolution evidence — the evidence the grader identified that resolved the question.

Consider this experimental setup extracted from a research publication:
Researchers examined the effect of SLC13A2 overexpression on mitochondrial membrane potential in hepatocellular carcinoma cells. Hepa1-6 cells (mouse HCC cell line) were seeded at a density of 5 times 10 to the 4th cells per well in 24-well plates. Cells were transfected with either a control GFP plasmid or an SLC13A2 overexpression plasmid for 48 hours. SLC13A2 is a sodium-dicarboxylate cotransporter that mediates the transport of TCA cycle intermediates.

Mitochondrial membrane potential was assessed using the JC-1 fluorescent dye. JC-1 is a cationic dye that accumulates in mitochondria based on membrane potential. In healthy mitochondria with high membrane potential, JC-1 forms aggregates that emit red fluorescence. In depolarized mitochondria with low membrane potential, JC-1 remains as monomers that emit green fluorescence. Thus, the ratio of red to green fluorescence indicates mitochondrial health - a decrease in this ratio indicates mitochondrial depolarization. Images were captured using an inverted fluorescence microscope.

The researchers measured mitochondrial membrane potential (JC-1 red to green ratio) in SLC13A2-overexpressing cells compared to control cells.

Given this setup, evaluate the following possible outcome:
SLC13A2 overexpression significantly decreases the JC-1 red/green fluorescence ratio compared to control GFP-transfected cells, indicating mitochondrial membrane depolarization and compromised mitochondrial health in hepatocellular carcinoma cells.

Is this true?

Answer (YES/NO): YES